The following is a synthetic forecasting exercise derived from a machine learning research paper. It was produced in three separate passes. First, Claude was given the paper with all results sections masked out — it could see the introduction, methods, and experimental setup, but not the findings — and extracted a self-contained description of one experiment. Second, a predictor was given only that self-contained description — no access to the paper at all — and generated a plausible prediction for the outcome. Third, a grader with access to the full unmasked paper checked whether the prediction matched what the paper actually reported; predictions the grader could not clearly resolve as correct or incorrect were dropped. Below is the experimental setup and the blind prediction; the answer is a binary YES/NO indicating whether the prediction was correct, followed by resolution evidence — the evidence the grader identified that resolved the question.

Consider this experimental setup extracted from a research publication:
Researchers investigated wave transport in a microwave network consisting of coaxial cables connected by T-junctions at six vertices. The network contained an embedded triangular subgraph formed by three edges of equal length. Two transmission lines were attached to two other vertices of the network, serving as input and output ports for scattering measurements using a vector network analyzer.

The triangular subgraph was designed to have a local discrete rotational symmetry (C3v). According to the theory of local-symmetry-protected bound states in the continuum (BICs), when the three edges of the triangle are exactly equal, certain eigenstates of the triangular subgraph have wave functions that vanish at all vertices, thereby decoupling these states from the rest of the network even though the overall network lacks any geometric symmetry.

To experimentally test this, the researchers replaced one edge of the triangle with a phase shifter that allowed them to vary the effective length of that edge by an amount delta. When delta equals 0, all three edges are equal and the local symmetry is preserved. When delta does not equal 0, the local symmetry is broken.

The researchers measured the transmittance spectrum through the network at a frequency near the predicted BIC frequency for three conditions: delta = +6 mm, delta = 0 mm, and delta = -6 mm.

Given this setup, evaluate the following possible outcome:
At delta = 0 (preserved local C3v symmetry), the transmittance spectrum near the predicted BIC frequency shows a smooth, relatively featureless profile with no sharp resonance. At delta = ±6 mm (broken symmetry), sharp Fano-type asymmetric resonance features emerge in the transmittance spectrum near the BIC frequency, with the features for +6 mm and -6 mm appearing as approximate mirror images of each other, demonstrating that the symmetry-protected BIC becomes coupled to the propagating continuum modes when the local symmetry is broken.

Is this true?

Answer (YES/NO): NO